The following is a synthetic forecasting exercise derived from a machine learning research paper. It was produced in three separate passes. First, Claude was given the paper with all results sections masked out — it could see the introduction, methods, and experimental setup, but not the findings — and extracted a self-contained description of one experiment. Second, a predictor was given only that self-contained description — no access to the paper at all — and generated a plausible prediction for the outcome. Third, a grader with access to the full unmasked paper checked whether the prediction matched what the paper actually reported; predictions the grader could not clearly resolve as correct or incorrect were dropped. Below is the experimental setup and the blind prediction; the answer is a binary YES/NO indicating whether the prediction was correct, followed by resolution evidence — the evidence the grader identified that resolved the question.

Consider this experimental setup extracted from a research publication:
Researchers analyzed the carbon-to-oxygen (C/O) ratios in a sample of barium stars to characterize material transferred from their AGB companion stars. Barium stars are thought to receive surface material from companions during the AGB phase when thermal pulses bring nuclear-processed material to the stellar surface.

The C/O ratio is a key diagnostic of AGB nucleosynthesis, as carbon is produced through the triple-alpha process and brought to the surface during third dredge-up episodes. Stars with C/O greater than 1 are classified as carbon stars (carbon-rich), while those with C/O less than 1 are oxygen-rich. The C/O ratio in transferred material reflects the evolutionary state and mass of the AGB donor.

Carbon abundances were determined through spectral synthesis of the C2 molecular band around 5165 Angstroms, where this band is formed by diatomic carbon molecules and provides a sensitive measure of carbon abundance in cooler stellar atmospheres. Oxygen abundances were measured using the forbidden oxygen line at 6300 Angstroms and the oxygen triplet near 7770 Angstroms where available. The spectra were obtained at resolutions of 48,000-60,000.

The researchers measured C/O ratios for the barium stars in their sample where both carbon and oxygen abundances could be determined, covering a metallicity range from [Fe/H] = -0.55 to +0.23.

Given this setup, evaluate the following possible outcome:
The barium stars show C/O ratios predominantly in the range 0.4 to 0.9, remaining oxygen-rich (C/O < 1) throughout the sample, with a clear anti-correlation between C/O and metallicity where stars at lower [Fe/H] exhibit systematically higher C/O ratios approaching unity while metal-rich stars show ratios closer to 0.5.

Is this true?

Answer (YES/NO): NO